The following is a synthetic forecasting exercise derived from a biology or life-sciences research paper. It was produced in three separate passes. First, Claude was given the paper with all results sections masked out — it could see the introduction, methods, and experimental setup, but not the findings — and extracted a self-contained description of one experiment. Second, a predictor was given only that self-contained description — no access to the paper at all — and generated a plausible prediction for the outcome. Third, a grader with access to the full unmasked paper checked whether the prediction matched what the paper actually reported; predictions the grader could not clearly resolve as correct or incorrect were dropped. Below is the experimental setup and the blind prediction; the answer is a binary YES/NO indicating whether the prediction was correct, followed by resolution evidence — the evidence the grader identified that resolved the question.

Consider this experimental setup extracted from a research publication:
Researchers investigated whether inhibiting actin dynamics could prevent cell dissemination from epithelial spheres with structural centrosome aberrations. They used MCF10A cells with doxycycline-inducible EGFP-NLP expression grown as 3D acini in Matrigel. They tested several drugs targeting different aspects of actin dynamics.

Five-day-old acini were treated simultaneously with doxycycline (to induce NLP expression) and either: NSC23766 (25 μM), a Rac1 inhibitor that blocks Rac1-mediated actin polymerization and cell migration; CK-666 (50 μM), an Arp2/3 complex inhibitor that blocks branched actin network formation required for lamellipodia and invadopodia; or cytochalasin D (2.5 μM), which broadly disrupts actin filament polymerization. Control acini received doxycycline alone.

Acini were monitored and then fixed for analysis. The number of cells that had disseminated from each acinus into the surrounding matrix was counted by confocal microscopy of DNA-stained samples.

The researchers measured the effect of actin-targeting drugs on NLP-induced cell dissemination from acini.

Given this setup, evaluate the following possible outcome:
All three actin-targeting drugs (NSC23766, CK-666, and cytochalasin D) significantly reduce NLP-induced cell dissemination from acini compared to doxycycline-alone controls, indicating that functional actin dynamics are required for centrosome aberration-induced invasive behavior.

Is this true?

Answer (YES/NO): YES